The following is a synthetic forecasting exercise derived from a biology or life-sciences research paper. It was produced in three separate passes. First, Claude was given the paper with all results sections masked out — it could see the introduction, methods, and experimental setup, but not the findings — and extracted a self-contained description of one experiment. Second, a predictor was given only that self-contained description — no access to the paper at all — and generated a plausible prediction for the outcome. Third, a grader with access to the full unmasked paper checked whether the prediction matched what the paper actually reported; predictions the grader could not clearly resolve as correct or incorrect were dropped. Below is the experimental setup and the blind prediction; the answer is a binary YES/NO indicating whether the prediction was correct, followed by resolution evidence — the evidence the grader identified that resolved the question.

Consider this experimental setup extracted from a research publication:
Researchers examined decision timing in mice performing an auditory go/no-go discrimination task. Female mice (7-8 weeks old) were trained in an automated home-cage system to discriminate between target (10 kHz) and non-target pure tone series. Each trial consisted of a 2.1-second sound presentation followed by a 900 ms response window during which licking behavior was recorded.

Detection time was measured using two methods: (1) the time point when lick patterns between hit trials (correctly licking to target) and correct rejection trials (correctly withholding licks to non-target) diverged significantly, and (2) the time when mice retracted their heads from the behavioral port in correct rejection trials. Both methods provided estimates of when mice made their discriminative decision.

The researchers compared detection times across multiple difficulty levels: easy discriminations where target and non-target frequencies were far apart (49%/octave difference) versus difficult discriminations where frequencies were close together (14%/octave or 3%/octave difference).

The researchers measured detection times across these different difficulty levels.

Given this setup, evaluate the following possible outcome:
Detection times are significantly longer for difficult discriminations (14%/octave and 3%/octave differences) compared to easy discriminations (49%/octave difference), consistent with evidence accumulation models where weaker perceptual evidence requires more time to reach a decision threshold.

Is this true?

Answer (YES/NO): YES